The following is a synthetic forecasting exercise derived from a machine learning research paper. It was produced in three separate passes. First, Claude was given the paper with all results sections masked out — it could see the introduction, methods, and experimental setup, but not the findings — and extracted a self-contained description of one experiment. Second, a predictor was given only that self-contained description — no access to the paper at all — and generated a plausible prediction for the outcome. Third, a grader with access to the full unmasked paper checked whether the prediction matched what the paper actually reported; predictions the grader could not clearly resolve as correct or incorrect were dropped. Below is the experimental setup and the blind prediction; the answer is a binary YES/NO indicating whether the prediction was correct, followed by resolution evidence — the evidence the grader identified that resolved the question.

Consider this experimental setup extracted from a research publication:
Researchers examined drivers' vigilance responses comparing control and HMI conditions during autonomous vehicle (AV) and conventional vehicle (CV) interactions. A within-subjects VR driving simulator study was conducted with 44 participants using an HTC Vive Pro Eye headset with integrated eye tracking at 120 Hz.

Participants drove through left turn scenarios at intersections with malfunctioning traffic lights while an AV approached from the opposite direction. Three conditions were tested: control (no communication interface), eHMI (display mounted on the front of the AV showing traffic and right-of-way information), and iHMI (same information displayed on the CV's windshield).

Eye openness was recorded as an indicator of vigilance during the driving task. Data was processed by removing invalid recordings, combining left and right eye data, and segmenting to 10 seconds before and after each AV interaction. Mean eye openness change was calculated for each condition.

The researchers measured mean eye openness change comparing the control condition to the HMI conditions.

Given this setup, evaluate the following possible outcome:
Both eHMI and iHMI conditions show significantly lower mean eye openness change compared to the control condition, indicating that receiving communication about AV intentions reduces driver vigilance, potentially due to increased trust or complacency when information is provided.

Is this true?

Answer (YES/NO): NO